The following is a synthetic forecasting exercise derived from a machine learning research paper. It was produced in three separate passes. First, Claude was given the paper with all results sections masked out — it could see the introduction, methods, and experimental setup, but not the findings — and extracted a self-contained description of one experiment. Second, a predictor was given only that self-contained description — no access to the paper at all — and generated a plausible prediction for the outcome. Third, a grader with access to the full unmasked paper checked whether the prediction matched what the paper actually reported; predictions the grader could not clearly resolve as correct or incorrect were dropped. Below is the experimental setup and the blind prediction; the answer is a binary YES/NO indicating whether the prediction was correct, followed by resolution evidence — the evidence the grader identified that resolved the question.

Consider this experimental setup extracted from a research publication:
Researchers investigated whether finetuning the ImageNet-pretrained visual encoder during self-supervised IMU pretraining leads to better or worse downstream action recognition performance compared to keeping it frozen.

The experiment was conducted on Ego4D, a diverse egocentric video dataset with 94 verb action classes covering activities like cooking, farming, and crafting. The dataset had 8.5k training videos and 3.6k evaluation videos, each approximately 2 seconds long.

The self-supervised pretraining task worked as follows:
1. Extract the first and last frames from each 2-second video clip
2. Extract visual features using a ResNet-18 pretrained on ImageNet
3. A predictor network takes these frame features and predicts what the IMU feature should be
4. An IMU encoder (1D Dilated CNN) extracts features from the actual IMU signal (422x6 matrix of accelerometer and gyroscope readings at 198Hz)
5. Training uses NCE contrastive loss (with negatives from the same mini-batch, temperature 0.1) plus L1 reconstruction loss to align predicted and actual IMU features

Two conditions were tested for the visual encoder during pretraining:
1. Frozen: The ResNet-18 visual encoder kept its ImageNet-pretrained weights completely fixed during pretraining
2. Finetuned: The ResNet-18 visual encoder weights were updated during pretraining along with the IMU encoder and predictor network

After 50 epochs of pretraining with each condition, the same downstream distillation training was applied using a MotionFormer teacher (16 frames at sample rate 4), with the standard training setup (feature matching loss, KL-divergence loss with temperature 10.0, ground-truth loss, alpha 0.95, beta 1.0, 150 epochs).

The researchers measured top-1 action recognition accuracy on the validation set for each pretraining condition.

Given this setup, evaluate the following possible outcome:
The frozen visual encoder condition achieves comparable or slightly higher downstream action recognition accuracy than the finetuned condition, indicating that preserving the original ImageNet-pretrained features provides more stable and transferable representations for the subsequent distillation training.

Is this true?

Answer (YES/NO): NO